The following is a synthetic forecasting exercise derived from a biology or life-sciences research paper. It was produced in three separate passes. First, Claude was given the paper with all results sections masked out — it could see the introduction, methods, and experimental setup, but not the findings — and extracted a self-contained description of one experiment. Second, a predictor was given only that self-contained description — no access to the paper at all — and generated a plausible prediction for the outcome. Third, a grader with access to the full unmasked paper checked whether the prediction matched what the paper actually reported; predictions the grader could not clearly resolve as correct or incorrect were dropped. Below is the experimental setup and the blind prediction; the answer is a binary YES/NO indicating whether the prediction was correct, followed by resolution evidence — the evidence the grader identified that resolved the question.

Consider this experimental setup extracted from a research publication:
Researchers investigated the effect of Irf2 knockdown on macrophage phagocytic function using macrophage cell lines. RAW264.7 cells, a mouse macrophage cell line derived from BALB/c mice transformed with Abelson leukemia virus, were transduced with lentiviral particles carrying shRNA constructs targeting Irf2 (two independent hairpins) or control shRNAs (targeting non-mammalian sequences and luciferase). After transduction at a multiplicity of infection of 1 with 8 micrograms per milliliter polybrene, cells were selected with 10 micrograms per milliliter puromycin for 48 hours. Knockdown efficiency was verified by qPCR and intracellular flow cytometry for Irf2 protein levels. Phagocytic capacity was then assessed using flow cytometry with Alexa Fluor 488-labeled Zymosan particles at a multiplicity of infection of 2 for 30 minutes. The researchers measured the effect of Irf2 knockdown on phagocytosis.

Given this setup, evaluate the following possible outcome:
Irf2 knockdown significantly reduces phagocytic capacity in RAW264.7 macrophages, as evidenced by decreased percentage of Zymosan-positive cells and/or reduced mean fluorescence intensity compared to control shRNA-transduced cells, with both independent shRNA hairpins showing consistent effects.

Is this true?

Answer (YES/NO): NO